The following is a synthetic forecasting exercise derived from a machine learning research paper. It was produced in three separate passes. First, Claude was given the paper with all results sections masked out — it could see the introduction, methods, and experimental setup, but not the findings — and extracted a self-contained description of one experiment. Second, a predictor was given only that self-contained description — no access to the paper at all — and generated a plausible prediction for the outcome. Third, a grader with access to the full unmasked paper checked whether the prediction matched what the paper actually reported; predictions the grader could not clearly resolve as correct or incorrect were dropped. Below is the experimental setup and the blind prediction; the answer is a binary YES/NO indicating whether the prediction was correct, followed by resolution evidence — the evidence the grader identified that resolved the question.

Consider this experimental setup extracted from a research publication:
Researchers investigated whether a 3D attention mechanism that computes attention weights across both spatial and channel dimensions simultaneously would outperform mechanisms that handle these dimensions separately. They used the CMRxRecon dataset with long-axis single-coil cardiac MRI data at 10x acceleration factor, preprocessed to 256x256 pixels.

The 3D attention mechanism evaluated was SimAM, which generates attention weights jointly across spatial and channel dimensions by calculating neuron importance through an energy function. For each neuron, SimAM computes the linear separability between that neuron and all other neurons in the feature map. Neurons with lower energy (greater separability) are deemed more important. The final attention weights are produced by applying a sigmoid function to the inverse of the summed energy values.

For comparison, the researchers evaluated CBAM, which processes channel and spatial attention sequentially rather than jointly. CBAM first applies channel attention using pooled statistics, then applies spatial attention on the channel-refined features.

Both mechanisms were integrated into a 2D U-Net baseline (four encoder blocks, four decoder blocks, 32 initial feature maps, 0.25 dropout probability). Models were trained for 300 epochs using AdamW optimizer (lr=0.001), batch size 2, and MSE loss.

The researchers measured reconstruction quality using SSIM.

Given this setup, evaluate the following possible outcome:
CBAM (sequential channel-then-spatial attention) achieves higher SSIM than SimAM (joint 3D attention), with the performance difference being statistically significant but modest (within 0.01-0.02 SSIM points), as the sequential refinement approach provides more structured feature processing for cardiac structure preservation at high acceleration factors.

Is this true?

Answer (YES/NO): NO